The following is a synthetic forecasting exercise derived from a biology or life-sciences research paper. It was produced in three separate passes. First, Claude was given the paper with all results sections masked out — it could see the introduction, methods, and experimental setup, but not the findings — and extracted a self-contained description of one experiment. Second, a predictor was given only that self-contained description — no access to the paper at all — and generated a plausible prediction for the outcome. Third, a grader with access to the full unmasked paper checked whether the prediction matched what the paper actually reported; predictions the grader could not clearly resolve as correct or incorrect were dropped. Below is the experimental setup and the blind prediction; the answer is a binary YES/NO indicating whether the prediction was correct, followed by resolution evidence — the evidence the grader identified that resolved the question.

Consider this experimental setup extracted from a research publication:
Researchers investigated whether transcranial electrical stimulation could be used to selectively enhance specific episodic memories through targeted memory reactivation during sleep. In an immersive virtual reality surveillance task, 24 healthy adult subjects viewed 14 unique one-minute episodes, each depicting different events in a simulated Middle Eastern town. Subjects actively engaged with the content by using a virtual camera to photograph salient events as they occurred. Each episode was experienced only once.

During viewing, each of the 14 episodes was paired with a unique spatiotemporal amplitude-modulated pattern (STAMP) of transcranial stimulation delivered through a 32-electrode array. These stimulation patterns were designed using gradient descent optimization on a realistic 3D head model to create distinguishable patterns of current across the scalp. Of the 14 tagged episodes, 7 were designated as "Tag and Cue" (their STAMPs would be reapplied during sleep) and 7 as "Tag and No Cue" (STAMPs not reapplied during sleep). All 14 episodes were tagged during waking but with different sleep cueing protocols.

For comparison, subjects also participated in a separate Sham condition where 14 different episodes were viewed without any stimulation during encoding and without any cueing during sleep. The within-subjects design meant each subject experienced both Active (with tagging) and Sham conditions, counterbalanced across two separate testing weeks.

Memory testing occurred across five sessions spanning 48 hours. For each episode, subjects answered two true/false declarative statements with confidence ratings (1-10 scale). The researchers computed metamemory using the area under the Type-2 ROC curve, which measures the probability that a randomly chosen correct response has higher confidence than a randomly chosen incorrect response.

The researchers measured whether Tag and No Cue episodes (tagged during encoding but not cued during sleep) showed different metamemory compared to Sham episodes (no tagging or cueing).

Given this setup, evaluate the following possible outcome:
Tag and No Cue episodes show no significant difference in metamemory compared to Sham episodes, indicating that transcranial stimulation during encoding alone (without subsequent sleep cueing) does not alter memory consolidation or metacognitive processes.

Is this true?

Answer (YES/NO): YES